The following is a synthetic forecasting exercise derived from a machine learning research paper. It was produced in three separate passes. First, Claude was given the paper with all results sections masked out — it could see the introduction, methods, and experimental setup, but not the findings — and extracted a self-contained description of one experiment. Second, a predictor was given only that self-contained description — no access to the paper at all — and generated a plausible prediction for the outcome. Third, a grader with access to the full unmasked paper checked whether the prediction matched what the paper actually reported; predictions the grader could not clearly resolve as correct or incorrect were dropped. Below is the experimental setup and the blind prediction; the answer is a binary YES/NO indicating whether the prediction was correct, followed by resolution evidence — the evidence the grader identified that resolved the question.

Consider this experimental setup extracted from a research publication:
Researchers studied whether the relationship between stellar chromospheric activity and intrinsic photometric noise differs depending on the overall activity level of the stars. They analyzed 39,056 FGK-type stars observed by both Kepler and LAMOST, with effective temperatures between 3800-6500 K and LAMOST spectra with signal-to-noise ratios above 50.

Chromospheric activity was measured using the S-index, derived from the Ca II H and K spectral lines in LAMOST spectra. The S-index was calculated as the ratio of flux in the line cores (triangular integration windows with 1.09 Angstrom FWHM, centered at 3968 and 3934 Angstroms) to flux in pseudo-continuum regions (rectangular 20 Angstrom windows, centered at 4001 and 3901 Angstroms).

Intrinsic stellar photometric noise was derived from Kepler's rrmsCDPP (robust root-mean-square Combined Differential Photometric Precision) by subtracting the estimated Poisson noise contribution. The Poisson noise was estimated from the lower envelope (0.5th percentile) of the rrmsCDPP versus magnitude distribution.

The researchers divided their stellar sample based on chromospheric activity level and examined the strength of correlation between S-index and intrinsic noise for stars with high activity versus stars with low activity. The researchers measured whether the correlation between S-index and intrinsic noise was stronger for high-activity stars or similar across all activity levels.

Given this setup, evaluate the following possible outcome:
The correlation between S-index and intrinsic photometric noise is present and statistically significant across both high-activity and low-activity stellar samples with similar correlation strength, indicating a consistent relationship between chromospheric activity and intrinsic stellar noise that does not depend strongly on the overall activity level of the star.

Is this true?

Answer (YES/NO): NO